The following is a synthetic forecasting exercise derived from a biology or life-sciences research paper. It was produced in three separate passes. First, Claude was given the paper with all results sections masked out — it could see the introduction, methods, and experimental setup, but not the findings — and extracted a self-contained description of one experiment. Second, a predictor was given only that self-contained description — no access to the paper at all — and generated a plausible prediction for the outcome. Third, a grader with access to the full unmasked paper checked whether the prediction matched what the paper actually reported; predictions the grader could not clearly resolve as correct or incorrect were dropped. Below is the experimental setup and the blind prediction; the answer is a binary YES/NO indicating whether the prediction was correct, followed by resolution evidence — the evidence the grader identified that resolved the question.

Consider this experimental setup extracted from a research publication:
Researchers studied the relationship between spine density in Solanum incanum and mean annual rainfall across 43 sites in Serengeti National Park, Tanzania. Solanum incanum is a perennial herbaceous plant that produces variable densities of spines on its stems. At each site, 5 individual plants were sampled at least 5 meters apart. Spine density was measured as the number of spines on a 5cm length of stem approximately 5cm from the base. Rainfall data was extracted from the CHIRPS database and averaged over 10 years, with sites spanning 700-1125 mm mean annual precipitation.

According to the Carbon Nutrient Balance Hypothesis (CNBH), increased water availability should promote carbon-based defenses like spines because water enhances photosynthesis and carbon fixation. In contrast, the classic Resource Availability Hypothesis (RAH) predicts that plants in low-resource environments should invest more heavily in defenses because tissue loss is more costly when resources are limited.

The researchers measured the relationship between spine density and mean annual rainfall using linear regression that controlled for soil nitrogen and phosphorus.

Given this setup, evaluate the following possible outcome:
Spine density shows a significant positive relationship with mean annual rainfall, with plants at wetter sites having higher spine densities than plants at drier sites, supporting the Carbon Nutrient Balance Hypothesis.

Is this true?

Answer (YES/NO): YES